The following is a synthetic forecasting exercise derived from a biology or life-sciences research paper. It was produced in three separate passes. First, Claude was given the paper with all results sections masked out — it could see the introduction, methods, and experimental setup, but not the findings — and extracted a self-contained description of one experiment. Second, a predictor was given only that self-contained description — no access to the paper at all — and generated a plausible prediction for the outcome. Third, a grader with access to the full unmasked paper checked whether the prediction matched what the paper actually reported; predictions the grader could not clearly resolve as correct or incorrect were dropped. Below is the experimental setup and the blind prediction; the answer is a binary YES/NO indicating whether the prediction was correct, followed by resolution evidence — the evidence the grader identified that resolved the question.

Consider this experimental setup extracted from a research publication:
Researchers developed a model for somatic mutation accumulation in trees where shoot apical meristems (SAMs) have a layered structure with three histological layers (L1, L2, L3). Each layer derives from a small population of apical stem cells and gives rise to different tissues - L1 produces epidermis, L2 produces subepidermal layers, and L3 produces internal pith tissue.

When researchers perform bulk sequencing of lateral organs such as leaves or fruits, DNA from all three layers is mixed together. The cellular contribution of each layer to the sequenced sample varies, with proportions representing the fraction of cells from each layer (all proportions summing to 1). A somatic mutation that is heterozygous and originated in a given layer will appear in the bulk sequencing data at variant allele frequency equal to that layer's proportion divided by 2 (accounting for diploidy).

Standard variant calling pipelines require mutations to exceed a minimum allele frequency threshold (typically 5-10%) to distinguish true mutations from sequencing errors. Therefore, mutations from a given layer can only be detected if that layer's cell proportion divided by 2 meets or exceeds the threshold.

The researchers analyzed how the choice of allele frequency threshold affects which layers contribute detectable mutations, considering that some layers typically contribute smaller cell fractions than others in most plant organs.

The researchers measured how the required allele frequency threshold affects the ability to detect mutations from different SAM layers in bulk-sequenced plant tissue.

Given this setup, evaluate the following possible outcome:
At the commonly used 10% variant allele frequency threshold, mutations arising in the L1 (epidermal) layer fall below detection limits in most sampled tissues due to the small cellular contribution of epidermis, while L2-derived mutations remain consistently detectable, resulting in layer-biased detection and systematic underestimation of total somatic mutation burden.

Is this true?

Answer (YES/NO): NO